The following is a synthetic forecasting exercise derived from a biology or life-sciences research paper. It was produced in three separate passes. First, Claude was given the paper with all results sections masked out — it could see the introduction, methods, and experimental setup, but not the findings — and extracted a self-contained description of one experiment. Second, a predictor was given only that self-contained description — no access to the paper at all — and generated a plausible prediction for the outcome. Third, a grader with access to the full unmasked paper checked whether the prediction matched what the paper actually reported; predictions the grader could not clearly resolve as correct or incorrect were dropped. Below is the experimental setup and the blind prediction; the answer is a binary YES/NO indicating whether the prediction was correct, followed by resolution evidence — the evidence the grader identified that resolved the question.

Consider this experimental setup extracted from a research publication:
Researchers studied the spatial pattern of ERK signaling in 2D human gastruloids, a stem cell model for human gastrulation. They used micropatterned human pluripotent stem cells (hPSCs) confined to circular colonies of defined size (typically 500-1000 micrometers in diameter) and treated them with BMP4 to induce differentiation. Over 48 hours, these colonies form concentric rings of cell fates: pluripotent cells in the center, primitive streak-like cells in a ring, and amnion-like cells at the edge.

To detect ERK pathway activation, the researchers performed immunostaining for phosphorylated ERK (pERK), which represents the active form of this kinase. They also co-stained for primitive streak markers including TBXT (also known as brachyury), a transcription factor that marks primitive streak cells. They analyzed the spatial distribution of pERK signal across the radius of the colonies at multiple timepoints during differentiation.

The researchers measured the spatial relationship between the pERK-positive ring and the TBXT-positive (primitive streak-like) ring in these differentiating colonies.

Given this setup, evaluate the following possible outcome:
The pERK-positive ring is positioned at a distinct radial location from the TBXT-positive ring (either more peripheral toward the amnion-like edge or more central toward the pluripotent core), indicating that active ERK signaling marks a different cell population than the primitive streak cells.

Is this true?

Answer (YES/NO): NO